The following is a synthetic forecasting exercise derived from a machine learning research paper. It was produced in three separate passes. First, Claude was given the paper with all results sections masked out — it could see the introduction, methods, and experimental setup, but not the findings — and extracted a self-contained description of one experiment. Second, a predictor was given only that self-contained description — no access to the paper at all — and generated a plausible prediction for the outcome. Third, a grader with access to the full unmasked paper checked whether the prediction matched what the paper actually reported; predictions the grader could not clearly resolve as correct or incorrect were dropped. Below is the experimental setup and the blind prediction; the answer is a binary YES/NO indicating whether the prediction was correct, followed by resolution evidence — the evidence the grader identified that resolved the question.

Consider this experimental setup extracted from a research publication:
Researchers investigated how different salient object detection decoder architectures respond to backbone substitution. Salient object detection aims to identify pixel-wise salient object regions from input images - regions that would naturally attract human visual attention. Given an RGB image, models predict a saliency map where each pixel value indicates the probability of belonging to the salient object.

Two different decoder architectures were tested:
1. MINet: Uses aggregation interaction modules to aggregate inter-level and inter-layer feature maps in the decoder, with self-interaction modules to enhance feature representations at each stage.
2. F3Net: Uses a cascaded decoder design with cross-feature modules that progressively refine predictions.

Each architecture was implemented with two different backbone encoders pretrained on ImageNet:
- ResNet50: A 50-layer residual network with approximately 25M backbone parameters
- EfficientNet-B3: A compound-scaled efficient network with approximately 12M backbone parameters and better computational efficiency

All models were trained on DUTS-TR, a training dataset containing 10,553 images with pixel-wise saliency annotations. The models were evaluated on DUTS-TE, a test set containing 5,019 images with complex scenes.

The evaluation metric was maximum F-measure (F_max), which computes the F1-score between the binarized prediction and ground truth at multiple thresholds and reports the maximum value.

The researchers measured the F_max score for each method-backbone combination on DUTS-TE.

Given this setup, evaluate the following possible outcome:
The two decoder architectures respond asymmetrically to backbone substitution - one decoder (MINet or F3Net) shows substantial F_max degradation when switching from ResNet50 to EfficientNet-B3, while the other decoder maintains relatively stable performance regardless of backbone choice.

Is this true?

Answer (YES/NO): NO